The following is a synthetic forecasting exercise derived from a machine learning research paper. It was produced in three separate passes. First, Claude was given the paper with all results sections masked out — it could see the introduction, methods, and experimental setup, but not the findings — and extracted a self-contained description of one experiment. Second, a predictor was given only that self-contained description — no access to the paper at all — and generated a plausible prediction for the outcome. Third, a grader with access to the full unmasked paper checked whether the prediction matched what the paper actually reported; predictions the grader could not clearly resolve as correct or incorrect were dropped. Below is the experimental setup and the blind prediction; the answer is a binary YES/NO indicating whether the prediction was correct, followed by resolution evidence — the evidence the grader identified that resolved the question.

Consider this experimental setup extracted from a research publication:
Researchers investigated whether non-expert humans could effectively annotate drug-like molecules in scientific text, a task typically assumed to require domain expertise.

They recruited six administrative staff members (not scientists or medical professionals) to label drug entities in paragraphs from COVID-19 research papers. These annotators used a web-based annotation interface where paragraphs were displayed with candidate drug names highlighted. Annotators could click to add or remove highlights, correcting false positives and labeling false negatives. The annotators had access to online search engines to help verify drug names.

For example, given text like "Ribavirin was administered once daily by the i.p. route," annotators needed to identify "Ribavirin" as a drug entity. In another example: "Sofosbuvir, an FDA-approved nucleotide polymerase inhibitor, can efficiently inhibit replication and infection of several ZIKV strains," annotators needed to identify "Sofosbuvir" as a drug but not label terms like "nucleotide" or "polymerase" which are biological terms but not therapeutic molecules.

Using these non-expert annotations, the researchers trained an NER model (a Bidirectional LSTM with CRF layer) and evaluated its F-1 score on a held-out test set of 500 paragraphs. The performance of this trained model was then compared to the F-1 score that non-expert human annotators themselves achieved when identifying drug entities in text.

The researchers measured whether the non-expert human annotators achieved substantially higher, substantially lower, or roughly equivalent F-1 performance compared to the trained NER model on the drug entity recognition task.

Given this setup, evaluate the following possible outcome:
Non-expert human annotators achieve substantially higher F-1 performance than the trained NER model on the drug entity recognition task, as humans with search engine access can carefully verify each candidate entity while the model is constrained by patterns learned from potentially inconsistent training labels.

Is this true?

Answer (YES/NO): NO